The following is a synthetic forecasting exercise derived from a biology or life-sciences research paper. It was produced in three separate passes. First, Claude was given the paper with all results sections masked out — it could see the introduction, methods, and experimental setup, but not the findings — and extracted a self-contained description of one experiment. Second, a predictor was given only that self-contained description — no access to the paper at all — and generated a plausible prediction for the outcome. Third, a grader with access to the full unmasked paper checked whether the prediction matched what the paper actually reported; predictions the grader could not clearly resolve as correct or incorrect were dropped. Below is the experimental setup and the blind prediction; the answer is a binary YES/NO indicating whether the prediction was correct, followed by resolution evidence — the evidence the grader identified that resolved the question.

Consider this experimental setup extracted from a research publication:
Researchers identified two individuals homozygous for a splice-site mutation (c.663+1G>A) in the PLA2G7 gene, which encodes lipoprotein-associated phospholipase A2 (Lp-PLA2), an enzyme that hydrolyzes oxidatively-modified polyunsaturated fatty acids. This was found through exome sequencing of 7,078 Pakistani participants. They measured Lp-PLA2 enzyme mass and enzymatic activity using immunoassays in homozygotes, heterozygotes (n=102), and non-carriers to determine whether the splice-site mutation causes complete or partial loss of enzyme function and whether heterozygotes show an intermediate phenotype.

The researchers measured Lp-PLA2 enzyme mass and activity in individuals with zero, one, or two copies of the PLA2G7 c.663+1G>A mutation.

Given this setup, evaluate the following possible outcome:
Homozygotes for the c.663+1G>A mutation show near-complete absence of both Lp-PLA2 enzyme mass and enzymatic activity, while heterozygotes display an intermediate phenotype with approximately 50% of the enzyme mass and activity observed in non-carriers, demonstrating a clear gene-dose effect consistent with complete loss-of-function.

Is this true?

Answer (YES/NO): NO